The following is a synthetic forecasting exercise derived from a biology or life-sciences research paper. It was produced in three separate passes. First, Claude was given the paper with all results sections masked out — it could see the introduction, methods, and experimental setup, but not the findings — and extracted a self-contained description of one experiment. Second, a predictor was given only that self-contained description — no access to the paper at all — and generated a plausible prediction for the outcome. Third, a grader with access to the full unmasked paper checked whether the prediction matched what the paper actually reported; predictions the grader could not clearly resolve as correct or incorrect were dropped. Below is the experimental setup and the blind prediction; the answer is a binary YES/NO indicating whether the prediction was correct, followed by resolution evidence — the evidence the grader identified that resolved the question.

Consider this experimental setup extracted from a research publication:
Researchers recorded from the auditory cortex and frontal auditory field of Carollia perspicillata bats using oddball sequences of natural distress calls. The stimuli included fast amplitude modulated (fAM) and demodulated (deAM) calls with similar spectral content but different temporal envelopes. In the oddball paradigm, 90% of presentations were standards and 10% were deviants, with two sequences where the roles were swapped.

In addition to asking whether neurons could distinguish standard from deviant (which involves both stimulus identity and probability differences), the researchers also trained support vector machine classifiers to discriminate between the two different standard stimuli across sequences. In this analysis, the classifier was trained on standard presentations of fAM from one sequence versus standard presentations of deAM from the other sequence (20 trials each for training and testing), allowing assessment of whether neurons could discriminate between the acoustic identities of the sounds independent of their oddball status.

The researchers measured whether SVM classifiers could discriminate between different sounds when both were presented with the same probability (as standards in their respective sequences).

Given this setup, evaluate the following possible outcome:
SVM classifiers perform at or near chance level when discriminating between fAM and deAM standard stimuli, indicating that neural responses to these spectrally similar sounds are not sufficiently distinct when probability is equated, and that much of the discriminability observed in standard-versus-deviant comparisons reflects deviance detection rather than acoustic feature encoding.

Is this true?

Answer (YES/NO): NO